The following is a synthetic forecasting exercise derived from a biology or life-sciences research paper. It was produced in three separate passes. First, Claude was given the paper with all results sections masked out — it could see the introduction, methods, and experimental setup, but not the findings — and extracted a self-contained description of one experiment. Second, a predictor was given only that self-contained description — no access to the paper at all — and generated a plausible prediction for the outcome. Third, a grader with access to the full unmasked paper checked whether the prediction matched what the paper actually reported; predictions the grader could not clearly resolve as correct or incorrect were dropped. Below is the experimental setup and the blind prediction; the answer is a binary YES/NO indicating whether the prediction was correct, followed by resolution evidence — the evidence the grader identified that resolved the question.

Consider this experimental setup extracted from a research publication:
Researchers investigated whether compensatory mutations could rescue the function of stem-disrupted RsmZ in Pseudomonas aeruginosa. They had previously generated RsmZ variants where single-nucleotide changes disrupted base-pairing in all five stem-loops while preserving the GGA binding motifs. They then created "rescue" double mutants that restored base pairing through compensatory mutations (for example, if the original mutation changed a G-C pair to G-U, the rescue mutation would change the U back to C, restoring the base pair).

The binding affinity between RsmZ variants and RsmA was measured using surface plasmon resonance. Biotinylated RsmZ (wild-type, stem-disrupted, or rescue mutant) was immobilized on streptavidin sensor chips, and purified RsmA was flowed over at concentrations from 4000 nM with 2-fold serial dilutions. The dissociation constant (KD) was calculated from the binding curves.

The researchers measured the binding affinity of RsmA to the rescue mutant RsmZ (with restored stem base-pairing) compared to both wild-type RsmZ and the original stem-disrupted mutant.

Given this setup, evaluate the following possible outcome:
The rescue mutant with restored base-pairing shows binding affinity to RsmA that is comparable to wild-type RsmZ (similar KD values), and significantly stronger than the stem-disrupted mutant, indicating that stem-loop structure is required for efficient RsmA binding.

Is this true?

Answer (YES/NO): NO